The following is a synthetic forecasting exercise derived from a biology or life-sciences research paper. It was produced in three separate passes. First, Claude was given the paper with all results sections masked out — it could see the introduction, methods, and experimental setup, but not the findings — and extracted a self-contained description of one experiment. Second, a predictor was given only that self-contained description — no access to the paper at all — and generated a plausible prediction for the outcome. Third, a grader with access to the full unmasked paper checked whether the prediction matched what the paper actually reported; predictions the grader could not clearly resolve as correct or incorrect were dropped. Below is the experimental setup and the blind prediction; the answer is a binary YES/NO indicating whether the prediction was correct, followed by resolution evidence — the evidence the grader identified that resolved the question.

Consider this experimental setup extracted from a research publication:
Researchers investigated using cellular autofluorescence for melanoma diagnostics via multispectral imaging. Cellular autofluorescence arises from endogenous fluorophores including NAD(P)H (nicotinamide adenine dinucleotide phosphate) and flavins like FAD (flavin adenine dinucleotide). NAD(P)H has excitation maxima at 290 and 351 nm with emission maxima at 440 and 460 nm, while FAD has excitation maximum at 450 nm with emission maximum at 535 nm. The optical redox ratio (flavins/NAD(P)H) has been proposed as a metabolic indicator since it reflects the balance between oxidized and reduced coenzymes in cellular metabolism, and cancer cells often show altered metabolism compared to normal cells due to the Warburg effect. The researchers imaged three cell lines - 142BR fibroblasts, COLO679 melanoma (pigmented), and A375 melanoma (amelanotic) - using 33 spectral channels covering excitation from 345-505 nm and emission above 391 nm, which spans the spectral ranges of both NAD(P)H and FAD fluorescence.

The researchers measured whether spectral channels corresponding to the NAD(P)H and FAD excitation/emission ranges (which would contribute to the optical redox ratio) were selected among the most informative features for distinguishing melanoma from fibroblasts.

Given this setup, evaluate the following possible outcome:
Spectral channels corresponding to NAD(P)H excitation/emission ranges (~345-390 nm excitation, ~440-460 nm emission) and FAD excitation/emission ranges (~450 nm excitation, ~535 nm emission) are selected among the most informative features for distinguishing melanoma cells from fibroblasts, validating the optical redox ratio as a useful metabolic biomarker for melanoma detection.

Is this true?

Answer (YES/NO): YES